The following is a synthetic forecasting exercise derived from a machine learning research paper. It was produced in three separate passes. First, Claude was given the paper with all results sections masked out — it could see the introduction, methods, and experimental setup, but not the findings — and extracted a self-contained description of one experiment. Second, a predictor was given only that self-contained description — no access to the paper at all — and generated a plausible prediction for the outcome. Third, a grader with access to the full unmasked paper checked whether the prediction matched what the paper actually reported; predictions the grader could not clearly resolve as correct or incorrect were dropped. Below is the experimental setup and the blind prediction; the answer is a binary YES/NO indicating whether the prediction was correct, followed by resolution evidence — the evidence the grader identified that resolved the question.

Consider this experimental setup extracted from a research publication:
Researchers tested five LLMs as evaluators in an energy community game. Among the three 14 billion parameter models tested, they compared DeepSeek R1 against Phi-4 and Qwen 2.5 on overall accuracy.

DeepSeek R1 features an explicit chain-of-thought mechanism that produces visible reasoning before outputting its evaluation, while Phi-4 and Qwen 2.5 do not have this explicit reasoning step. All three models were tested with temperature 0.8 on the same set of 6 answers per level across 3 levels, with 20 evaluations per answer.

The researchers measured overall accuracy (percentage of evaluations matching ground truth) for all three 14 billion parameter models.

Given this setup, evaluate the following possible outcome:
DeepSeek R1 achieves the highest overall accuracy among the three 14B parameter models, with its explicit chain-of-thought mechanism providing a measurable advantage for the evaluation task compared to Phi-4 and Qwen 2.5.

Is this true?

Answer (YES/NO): NO